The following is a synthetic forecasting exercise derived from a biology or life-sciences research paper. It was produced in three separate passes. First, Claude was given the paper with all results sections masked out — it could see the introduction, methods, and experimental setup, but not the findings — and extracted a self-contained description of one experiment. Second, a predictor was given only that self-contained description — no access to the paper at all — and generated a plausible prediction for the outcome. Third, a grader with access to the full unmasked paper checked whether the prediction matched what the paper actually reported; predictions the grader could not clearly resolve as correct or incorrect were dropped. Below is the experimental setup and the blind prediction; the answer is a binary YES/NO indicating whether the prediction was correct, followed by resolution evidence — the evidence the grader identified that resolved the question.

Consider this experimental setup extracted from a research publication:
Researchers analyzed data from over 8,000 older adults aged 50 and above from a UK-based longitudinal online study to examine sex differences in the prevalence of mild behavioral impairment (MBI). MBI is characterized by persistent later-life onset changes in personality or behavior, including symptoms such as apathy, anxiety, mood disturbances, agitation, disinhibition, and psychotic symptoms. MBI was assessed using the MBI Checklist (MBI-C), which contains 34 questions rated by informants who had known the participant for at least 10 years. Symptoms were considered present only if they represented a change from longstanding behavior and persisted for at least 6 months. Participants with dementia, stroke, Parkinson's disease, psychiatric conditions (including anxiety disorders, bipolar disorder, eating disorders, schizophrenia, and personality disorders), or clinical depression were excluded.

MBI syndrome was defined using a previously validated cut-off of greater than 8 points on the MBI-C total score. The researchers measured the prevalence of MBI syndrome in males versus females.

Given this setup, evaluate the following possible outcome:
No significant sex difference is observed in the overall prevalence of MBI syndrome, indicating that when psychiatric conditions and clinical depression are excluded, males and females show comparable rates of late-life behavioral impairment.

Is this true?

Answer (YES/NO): NO